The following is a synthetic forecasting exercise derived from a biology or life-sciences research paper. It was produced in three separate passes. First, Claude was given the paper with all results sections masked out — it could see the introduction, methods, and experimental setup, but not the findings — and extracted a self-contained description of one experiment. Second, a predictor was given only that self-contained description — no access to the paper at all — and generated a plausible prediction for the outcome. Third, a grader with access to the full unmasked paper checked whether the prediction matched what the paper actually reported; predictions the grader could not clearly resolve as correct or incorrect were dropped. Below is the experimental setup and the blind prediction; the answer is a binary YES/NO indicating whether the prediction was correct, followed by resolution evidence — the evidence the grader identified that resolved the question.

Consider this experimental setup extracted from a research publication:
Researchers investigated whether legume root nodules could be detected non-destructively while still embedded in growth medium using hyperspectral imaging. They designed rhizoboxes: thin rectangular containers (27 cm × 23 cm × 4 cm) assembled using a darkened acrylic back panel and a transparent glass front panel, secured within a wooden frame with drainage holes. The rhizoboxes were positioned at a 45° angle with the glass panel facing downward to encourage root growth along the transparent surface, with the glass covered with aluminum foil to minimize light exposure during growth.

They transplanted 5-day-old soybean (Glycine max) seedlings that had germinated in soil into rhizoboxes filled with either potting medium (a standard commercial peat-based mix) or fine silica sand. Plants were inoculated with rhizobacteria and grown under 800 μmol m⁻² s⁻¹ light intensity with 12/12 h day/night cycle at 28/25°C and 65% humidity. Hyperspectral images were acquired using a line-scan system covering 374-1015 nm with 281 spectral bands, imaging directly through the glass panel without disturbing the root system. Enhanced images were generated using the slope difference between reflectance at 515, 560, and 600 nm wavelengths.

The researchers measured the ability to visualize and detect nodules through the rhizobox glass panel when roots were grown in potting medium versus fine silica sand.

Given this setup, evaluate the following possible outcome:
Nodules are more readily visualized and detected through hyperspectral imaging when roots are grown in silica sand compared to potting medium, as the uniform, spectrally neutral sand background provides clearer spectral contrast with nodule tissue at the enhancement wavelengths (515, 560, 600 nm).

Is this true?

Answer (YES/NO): NO